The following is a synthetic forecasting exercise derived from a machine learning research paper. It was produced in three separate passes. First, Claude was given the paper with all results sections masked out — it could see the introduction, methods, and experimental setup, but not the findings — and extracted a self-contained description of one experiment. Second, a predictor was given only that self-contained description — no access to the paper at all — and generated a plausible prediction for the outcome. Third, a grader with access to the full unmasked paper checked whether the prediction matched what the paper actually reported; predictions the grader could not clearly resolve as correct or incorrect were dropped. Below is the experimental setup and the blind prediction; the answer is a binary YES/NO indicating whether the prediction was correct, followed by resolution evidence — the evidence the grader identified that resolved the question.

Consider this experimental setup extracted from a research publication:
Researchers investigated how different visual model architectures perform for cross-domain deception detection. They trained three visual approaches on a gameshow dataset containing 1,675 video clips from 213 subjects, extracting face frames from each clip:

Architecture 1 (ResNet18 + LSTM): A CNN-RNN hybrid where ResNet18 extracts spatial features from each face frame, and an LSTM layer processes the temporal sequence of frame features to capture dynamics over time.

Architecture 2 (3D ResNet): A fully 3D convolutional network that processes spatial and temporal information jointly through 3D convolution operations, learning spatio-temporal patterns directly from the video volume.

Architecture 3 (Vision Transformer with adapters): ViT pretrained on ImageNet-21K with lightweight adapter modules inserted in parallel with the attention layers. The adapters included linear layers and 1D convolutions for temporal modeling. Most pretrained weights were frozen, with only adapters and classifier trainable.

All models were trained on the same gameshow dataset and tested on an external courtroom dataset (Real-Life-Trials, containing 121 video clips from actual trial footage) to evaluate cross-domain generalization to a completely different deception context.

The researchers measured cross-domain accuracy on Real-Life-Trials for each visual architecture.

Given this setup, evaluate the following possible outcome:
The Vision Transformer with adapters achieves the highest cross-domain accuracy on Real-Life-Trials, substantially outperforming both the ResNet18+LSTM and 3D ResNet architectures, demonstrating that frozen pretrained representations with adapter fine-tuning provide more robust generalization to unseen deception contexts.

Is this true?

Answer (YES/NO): NO